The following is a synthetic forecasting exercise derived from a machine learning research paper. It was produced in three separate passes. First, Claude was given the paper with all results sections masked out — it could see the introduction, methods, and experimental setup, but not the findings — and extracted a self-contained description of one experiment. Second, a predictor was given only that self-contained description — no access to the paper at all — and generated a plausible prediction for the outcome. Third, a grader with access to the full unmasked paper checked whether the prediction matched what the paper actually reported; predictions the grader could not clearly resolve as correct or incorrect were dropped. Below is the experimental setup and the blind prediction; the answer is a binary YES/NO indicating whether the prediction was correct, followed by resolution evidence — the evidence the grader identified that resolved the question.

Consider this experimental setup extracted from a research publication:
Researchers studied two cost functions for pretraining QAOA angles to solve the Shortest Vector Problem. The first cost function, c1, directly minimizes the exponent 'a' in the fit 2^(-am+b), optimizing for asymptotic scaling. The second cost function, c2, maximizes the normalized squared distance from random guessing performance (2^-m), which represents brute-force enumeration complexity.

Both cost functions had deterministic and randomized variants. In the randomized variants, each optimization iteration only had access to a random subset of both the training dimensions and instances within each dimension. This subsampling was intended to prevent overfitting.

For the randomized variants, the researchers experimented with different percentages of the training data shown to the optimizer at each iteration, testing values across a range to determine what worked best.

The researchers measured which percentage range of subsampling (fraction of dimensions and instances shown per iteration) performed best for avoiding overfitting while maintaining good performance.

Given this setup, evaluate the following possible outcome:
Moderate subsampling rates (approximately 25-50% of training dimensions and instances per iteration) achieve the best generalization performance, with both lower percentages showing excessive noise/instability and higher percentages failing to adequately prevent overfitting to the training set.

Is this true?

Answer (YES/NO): NO